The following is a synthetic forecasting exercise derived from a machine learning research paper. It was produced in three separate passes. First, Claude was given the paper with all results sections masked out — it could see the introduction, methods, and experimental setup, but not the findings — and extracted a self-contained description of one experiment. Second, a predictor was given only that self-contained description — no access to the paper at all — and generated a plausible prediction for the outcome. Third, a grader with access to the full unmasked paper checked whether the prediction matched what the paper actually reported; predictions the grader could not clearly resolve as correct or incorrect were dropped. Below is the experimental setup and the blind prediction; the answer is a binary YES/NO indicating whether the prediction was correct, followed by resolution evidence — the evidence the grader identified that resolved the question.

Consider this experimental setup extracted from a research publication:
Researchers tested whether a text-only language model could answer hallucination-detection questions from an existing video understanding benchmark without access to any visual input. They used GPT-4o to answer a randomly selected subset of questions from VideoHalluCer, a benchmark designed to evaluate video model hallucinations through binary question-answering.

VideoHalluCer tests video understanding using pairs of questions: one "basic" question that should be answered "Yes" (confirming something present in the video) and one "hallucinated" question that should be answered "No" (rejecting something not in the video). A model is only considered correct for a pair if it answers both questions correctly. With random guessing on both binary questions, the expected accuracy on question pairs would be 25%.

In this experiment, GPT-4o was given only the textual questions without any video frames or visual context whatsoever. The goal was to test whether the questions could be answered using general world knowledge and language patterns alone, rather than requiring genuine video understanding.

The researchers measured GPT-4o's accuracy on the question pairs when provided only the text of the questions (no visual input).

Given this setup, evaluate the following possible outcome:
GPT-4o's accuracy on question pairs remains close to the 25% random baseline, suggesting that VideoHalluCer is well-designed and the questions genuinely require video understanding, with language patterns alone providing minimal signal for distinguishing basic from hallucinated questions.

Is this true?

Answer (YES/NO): NO